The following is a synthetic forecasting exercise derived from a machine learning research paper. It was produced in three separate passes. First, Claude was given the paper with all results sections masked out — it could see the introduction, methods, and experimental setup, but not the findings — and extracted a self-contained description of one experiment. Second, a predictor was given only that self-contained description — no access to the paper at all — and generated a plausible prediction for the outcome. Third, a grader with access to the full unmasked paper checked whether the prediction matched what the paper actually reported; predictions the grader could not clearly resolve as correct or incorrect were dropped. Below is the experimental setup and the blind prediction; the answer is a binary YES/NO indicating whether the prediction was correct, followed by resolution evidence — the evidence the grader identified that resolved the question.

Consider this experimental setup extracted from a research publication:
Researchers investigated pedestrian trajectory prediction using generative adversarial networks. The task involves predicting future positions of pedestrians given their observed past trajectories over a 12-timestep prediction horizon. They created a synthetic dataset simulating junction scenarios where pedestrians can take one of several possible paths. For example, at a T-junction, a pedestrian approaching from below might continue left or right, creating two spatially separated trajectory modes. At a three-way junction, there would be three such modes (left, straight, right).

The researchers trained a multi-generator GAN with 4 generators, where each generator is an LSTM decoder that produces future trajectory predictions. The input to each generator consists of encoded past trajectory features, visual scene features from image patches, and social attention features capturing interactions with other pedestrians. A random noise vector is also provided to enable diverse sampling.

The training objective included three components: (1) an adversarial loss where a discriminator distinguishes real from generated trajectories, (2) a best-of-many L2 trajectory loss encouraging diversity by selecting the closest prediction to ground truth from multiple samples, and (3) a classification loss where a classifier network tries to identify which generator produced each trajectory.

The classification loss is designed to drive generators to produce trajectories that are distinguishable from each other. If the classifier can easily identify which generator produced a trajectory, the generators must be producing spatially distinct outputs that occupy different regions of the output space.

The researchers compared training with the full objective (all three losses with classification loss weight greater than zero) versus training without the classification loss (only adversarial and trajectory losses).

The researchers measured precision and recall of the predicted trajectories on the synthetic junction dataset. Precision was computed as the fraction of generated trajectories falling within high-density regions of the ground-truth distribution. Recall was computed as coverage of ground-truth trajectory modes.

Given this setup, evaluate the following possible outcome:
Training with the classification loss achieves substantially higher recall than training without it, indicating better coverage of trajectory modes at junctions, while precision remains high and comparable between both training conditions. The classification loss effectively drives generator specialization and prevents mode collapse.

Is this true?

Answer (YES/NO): NO